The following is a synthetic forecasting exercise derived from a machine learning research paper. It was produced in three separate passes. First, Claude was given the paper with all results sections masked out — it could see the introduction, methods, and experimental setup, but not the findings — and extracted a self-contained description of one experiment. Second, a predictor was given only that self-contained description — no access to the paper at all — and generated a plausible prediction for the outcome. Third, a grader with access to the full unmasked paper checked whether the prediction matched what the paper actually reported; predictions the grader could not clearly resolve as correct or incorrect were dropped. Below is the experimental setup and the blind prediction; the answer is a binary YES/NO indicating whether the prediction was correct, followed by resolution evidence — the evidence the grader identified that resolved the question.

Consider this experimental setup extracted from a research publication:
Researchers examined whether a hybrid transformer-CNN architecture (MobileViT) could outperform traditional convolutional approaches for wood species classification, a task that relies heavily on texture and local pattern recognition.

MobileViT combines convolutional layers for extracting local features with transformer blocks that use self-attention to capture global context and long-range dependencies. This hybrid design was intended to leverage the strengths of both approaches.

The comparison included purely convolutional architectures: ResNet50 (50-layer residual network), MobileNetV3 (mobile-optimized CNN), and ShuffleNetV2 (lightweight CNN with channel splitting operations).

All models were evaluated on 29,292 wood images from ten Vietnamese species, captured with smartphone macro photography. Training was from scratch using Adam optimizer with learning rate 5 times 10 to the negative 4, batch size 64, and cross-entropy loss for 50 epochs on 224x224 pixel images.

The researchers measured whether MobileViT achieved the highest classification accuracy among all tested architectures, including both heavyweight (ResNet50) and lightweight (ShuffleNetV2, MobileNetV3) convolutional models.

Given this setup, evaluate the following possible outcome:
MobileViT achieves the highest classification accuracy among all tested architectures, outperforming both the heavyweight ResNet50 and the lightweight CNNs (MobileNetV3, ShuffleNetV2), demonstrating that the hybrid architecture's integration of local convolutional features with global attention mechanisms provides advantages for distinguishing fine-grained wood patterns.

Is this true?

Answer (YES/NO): NO